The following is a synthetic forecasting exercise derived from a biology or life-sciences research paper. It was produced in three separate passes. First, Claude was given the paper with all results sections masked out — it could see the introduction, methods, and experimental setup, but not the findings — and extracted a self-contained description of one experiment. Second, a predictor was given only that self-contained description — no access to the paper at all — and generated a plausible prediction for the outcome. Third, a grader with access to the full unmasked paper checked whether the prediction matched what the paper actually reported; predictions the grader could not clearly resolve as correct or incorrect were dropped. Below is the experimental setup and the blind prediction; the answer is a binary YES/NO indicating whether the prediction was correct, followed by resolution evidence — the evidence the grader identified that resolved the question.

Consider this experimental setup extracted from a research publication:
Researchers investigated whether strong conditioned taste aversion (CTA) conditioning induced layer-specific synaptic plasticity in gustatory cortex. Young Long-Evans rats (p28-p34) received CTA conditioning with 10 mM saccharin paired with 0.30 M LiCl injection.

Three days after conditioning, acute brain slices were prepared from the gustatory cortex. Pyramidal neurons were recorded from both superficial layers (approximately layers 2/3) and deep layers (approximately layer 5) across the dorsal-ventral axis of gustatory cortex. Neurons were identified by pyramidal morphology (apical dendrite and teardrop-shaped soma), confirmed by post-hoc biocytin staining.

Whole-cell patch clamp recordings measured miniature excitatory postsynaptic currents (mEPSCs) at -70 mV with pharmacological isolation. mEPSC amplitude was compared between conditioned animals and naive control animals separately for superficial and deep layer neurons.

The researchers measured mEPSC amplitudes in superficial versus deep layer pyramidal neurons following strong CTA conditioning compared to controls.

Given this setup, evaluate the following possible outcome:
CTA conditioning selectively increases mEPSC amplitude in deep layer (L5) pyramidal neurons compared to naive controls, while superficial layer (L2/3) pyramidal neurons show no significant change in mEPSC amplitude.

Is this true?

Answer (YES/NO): NO